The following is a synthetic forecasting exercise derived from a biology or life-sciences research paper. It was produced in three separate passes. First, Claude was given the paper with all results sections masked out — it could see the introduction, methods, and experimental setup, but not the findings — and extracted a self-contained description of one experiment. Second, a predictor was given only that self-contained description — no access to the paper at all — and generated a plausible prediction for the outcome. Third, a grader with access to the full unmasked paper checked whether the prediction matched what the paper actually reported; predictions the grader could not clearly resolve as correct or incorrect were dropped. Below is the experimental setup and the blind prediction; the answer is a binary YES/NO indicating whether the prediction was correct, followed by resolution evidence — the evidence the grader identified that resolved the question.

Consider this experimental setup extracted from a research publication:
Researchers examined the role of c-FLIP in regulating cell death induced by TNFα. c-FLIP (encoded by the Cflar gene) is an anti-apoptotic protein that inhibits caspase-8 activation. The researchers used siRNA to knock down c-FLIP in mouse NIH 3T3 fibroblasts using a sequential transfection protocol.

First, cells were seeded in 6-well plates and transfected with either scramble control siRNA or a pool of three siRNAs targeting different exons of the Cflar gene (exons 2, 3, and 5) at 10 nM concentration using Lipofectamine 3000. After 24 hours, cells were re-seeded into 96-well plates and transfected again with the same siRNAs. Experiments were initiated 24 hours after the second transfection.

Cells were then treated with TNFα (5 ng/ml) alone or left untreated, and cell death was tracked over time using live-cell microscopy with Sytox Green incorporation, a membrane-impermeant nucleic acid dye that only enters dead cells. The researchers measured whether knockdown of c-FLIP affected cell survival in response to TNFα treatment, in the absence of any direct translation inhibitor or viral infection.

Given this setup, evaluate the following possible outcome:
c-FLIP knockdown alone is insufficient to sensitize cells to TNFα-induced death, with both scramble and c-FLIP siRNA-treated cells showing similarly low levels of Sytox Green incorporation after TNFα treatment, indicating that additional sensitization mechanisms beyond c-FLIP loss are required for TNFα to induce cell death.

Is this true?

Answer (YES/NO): NO